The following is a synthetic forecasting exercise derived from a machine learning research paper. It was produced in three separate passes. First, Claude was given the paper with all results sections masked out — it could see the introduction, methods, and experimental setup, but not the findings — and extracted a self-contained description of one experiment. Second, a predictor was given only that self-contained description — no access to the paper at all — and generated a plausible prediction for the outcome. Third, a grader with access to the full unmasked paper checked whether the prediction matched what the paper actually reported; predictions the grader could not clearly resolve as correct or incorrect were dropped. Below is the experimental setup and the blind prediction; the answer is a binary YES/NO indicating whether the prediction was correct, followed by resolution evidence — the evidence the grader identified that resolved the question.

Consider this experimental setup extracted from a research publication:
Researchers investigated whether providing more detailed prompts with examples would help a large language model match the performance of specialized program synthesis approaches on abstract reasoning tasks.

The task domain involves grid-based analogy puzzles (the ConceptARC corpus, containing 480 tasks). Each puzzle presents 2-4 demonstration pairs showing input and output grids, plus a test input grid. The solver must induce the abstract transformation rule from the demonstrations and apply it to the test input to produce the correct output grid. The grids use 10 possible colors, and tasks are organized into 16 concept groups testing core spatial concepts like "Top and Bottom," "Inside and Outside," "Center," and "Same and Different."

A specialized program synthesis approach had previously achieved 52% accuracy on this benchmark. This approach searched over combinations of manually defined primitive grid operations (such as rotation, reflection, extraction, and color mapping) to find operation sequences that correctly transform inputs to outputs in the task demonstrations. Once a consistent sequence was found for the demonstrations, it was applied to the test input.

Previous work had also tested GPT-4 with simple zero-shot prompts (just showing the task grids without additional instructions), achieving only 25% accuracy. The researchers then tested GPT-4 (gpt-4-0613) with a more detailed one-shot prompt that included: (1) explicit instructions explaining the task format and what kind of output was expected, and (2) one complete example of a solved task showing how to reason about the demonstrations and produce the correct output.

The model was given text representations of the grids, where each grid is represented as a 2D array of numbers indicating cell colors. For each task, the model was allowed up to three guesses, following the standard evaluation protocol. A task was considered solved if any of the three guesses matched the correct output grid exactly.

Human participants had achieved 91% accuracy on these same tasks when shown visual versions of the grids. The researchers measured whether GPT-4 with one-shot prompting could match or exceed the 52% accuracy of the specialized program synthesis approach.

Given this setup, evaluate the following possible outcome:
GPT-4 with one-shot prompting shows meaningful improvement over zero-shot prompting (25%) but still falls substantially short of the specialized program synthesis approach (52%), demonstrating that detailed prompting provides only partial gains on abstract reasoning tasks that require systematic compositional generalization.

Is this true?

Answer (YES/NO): YES